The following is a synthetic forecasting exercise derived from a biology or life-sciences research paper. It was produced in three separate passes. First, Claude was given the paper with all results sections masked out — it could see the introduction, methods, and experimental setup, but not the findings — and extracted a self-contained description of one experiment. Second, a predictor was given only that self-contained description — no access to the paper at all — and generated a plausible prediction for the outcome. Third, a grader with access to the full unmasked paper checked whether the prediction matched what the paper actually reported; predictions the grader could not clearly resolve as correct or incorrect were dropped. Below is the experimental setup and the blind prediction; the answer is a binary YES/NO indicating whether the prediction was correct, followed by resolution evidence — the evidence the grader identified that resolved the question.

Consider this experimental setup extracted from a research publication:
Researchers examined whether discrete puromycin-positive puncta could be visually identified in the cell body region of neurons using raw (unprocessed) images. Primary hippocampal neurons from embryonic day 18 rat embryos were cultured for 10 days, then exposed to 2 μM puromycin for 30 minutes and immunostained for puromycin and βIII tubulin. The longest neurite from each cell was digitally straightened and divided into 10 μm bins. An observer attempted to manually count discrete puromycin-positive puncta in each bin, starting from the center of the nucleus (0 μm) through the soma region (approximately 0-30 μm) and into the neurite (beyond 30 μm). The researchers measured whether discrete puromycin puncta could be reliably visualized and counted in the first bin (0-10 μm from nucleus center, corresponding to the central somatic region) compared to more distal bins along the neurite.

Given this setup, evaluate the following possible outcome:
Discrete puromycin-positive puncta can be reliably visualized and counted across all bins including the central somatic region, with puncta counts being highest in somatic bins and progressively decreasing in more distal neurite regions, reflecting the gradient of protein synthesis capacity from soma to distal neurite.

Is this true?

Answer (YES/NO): NO